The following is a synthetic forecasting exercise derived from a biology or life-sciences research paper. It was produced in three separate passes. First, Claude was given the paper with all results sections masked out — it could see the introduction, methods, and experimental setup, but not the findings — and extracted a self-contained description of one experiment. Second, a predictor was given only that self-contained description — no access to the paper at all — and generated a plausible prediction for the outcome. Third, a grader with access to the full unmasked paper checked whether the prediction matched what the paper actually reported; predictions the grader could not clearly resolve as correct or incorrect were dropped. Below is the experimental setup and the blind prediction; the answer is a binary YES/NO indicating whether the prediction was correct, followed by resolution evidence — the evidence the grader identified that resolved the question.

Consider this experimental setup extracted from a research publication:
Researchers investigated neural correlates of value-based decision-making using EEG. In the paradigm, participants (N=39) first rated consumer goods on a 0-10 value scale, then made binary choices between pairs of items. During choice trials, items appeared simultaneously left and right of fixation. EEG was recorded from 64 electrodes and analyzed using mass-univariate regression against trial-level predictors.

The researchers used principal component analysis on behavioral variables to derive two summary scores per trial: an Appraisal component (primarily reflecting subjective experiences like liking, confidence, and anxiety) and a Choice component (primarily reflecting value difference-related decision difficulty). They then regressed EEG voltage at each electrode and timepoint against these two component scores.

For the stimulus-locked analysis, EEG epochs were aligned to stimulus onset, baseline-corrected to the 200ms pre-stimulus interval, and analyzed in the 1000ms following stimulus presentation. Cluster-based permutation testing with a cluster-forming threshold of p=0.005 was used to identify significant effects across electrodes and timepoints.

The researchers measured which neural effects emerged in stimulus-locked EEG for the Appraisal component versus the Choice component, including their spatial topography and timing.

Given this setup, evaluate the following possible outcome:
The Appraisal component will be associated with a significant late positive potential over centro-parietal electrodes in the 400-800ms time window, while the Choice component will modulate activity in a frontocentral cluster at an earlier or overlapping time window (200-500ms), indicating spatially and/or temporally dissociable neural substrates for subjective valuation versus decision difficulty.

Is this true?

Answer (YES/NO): NO